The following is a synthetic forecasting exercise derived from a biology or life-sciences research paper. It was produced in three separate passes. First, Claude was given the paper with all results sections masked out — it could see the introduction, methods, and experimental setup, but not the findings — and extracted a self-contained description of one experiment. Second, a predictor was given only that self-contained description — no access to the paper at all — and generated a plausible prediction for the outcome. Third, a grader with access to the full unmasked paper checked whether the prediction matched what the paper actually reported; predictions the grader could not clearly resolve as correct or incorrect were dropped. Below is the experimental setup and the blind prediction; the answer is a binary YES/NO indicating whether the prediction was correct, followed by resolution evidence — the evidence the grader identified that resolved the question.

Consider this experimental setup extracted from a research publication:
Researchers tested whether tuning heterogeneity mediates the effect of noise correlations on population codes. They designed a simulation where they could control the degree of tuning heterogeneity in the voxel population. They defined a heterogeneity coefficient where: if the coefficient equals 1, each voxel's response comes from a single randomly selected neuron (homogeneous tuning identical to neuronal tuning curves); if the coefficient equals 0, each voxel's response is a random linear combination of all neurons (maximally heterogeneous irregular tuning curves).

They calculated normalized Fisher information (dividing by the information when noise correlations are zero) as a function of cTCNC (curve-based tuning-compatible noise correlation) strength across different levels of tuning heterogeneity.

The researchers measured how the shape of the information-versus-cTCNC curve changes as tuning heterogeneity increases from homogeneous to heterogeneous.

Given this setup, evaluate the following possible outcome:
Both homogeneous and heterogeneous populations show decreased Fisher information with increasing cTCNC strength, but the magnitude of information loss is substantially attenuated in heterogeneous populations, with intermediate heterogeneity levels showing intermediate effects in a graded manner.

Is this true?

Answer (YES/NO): NO